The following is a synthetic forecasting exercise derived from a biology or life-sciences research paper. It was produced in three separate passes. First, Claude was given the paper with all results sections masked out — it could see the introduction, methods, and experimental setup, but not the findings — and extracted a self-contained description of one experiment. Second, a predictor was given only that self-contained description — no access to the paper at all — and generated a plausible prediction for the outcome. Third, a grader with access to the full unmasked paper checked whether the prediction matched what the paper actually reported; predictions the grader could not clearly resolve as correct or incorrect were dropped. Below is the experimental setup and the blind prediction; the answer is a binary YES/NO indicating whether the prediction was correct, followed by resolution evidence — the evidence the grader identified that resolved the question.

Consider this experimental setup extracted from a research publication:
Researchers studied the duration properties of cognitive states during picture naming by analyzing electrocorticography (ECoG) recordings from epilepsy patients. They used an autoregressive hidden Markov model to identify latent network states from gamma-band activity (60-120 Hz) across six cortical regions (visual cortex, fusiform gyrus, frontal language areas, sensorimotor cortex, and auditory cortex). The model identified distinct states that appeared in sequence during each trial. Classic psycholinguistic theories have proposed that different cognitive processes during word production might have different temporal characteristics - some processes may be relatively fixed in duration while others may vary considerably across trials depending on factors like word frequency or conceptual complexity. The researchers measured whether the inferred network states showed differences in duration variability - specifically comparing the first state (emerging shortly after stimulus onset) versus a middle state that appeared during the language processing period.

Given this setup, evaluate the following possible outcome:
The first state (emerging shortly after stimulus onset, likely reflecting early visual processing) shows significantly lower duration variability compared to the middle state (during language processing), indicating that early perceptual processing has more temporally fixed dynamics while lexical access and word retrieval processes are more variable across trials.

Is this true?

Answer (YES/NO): YES